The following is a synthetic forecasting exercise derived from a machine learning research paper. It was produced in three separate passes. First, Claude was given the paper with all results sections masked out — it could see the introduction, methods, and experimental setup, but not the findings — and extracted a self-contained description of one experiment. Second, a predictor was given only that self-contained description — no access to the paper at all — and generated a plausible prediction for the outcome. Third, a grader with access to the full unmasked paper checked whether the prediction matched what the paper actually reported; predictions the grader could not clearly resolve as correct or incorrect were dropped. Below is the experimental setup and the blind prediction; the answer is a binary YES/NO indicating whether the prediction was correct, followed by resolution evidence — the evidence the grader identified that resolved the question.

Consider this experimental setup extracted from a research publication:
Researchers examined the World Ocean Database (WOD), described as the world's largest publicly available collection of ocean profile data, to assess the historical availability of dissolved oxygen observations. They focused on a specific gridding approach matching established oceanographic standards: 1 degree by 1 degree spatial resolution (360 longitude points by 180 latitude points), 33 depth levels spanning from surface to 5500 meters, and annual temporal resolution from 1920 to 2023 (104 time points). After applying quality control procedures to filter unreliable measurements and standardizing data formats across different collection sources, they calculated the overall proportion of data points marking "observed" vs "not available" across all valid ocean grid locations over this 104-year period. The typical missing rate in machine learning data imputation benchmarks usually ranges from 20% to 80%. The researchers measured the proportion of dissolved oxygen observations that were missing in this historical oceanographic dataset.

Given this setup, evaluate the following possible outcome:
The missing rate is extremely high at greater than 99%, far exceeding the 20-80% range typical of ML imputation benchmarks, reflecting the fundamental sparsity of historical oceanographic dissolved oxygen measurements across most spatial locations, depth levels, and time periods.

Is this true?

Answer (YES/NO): NO